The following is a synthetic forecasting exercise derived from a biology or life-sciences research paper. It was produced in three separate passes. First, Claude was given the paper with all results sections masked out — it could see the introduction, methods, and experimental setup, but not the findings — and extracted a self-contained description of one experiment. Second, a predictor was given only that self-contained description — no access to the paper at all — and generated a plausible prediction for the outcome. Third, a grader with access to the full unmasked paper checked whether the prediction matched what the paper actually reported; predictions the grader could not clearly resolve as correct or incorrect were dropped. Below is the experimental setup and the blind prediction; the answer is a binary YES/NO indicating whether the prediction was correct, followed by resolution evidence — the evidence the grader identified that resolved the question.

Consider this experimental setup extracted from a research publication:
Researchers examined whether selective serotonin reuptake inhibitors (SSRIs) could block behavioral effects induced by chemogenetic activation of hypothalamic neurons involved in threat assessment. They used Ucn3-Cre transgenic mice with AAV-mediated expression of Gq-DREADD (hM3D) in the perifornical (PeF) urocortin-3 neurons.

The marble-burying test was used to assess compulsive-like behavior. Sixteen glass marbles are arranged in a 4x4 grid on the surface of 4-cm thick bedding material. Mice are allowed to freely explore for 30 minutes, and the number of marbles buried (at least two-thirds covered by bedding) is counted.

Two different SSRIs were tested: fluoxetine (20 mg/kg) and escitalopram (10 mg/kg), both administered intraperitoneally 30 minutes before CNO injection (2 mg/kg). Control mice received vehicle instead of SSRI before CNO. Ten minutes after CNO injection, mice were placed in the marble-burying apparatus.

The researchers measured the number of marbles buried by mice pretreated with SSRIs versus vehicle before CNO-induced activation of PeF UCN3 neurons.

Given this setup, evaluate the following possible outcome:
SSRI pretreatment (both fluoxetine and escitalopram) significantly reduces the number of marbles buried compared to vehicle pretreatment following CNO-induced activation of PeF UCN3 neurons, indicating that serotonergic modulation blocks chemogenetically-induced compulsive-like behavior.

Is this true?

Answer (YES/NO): NO